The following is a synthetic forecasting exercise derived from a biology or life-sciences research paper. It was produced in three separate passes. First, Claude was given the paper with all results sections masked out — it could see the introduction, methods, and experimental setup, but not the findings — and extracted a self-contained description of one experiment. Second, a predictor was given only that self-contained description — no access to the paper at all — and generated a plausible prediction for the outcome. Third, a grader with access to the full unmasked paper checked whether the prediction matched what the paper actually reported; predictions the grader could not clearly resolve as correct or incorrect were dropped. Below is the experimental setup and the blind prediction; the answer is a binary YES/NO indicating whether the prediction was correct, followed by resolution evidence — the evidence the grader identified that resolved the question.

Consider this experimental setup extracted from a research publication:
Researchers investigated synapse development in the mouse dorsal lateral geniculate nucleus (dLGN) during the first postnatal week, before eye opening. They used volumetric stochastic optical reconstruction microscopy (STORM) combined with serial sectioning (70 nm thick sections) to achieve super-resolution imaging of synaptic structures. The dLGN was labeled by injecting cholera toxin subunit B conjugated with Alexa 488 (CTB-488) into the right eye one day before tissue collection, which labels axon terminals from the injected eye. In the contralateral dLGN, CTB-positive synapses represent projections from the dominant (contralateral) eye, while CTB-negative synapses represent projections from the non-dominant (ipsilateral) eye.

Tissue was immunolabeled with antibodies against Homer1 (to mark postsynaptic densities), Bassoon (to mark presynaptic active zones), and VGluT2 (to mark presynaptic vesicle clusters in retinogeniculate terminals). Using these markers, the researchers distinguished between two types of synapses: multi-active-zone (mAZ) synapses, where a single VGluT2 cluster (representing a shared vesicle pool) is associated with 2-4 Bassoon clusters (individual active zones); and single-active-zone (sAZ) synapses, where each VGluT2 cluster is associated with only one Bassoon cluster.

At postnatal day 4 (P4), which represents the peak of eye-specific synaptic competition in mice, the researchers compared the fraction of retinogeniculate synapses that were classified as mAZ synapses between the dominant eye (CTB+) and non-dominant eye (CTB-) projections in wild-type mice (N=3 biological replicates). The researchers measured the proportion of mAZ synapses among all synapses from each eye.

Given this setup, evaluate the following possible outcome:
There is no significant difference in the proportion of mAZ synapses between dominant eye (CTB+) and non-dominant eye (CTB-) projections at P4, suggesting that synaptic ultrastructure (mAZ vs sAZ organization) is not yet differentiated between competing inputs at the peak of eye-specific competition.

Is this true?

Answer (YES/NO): NO